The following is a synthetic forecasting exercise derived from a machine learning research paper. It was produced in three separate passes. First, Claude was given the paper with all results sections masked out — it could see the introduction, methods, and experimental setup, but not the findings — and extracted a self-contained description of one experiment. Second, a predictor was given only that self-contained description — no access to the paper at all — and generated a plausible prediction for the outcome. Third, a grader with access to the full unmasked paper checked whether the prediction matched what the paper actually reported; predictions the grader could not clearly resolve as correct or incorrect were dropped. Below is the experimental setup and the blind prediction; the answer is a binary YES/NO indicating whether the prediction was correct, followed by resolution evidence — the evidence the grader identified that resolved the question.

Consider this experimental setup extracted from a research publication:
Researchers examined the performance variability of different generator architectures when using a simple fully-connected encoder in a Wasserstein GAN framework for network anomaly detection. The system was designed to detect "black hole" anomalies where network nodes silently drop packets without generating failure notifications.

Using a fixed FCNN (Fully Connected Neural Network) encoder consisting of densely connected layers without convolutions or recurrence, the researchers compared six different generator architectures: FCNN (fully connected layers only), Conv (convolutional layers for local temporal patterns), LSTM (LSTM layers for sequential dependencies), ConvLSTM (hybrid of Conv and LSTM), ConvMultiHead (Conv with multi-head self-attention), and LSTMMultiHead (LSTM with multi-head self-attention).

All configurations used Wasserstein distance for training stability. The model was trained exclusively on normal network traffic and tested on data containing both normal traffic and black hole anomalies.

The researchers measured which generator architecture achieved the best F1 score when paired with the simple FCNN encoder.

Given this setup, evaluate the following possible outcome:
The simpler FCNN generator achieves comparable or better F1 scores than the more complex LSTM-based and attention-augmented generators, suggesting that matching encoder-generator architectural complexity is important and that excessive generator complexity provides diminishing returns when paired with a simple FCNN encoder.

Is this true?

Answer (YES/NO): NO